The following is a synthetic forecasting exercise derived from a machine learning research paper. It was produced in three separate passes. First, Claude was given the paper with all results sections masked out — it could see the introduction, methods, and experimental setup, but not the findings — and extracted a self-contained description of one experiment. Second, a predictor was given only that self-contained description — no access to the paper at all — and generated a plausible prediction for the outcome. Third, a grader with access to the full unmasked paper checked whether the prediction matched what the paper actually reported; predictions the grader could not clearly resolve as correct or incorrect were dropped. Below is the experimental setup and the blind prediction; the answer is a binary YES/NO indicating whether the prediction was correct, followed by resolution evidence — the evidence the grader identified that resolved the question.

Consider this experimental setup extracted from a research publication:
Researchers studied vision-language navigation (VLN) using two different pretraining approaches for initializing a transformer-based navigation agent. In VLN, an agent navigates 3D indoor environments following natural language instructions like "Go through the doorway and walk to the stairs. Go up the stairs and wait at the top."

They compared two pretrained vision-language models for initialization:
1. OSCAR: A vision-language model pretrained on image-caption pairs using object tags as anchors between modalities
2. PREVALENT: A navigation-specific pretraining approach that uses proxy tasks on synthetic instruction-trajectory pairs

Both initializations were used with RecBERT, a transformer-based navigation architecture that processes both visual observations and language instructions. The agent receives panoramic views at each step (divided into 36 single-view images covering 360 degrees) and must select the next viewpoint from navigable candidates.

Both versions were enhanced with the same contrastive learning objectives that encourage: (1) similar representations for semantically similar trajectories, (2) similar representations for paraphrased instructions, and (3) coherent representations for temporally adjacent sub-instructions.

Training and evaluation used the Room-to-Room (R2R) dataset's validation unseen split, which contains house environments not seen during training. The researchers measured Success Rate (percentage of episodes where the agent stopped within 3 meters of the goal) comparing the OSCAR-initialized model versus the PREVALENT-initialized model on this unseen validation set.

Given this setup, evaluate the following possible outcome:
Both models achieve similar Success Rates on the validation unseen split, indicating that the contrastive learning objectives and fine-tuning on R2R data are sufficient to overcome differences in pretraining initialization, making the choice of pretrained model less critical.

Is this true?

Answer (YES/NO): NO